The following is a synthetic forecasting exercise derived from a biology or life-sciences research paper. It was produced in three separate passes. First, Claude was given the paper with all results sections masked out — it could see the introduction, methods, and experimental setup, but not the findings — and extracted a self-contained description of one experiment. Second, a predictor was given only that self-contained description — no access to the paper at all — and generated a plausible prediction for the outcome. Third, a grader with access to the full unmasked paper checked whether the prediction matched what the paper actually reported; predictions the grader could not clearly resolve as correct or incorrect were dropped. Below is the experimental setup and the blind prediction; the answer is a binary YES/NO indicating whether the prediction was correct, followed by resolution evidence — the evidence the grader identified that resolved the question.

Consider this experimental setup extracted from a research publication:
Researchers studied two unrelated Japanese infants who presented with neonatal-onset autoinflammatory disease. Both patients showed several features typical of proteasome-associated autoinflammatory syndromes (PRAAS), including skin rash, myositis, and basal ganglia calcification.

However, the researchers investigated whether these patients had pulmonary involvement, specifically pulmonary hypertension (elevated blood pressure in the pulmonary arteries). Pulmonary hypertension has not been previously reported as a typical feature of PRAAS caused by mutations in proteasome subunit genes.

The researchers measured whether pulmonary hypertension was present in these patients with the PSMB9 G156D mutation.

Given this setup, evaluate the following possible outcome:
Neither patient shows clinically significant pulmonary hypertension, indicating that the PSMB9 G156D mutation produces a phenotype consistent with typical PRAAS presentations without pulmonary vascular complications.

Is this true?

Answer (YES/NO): NO